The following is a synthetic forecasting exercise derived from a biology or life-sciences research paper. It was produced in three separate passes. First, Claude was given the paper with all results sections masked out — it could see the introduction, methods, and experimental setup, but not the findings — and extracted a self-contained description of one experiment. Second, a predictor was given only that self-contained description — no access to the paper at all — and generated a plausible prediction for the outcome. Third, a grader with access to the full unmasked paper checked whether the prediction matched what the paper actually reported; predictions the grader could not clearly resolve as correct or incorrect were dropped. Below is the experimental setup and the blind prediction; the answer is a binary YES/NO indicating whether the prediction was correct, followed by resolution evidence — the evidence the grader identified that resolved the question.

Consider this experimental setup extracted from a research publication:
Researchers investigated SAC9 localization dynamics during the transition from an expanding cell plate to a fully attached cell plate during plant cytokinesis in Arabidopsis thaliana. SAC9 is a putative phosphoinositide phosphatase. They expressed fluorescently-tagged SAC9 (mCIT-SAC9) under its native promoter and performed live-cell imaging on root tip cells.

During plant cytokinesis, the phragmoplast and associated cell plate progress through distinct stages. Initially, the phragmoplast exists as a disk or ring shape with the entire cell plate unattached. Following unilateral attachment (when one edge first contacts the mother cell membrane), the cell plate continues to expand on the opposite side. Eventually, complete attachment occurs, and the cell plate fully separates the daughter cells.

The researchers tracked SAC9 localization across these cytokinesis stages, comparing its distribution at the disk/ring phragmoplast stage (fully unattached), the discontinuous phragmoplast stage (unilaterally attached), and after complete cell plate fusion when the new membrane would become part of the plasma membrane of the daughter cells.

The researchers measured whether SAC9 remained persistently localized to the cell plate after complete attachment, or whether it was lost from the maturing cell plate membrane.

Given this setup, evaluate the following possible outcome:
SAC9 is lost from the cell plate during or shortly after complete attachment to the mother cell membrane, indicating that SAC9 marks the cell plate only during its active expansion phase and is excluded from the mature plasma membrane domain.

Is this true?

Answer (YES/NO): YES